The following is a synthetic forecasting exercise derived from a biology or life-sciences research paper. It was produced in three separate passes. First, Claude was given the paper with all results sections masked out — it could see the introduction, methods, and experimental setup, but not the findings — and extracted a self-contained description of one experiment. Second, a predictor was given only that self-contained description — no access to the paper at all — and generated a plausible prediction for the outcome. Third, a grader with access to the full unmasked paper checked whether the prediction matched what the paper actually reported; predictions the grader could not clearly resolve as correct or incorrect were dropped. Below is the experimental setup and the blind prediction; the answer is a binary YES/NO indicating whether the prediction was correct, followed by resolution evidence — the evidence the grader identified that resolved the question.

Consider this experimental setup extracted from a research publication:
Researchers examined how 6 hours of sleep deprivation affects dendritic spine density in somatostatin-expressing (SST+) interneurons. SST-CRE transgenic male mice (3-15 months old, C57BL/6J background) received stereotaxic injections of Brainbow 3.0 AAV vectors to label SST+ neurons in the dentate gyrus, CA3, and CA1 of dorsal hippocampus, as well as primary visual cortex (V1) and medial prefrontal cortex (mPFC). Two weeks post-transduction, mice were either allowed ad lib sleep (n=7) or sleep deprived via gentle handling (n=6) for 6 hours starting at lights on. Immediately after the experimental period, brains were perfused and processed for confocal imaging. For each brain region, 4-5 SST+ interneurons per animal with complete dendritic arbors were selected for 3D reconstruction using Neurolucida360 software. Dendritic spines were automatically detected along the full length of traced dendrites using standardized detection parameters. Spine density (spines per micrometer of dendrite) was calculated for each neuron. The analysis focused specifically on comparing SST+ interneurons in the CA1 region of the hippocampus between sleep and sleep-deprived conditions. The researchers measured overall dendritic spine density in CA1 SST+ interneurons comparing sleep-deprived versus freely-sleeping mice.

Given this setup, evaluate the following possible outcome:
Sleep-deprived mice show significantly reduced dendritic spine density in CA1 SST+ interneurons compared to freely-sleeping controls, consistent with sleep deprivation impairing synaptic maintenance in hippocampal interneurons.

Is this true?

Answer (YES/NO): NO